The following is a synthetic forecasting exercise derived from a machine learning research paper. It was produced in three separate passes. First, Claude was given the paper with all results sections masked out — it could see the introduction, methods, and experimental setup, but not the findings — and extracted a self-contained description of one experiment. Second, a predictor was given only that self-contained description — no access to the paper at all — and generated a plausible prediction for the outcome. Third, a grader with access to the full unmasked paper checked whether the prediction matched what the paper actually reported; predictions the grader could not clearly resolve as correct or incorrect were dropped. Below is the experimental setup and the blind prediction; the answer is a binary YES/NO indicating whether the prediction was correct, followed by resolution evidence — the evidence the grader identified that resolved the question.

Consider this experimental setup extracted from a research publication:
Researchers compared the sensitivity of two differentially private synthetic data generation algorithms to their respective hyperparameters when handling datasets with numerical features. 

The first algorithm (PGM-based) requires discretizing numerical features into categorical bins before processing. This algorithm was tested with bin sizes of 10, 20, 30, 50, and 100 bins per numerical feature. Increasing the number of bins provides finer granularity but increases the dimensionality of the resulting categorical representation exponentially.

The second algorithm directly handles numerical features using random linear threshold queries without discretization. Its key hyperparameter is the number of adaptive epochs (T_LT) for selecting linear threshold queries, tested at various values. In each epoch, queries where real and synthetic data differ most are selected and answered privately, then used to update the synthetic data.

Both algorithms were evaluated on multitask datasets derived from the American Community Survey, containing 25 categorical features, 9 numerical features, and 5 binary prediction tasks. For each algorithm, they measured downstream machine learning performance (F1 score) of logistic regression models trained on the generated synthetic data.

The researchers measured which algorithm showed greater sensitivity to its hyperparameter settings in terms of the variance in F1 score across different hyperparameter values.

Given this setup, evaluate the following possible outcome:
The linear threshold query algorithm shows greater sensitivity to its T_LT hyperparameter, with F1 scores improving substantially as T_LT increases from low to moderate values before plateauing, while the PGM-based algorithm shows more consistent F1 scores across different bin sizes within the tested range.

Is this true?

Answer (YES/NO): NO